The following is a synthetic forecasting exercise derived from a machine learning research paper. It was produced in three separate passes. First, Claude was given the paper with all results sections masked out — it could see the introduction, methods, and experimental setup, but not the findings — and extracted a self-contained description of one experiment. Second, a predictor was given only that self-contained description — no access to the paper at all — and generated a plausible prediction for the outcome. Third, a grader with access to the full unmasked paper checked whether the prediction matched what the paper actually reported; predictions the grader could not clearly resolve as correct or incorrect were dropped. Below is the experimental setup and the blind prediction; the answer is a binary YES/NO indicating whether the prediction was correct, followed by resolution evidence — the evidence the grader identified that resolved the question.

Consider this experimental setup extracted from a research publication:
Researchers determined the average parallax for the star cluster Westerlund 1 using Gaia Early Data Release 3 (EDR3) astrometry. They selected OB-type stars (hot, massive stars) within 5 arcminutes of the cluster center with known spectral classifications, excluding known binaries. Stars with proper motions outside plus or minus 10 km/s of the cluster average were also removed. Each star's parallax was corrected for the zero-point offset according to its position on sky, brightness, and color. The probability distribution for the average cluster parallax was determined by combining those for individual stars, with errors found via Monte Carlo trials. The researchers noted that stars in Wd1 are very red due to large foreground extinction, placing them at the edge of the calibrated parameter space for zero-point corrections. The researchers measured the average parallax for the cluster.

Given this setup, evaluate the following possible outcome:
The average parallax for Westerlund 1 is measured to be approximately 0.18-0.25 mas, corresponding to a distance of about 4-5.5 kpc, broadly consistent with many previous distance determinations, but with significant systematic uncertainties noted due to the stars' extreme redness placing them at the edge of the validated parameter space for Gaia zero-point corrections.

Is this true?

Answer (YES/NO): YES